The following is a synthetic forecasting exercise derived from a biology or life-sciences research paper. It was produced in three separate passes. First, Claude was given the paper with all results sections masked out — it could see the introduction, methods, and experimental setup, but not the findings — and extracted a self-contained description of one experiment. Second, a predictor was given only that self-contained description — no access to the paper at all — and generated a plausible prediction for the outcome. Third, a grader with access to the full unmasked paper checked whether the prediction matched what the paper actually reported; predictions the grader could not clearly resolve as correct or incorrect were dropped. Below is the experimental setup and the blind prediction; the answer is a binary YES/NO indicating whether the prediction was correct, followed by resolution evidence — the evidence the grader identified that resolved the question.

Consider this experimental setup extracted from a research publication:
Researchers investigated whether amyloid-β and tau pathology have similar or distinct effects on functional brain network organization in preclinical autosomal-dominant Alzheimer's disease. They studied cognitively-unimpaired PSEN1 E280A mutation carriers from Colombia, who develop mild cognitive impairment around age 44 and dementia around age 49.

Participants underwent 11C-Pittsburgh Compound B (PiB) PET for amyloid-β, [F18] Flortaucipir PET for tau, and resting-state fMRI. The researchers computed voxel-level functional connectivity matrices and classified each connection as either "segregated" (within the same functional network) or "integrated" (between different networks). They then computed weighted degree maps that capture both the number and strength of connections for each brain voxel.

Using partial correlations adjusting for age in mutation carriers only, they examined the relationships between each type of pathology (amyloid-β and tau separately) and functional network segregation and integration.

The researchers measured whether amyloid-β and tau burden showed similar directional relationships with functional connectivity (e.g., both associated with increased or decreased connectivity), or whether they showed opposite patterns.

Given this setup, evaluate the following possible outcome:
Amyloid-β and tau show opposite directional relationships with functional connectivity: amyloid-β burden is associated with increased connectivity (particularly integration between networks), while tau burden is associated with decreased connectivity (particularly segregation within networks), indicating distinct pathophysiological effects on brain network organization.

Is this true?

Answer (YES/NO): NO